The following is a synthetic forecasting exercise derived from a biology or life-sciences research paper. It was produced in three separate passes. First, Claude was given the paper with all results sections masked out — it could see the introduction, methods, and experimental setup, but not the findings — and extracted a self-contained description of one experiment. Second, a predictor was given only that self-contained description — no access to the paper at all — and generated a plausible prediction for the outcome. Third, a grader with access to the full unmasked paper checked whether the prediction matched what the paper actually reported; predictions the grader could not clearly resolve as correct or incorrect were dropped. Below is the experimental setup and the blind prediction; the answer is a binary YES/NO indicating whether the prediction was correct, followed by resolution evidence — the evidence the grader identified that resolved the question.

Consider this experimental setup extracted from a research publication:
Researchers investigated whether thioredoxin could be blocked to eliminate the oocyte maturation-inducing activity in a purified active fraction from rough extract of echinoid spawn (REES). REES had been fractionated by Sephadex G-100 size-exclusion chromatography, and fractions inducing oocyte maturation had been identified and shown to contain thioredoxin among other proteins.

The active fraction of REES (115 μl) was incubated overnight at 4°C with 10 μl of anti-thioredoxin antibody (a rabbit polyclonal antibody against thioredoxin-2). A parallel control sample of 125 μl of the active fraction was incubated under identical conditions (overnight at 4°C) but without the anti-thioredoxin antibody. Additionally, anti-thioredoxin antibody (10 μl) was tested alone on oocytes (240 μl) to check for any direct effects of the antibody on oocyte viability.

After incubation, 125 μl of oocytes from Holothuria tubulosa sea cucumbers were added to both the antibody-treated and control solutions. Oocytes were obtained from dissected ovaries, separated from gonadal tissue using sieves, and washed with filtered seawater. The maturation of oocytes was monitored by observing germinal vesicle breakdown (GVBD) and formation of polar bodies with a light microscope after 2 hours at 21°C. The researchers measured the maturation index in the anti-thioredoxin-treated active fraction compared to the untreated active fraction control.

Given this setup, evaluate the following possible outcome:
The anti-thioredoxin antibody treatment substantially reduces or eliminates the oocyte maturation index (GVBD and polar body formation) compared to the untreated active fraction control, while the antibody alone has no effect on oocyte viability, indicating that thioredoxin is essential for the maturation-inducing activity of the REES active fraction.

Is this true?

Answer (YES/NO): YES